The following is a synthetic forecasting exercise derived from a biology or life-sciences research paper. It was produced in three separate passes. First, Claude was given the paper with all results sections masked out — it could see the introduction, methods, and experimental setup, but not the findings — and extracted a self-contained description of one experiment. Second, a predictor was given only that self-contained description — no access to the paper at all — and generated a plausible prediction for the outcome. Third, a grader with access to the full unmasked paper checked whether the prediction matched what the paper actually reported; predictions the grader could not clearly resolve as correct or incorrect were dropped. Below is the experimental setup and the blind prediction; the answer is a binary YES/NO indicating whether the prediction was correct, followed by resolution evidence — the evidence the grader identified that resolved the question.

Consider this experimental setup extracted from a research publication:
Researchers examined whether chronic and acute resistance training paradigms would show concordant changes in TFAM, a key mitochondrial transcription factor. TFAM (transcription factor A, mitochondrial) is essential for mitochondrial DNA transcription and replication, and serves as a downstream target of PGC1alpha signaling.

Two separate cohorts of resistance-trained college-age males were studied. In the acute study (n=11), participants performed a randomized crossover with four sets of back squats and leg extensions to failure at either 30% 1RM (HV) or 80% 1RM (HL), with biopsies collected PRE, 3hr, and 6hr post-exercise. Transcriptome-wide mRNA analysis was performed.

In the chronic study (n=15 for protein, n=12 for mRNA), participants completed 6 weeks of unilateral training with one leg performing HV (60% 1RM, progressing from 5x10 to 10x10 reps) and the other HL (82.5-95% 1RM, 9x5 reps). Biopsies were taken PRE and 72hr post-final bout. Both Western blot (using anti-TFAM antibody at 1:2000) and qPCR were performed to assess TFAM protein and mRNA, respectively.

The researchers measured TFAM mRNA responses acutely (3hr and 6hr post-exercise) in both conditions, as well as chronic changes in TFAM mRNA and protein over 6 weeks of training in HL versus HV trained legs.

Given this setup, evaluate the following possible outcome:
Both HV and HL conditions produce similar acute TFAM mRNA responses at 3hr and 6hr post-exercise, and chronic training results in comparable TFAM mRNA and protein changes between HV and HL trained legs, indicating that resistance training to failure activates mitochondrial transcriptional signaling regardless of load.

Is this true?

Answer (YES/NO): NO